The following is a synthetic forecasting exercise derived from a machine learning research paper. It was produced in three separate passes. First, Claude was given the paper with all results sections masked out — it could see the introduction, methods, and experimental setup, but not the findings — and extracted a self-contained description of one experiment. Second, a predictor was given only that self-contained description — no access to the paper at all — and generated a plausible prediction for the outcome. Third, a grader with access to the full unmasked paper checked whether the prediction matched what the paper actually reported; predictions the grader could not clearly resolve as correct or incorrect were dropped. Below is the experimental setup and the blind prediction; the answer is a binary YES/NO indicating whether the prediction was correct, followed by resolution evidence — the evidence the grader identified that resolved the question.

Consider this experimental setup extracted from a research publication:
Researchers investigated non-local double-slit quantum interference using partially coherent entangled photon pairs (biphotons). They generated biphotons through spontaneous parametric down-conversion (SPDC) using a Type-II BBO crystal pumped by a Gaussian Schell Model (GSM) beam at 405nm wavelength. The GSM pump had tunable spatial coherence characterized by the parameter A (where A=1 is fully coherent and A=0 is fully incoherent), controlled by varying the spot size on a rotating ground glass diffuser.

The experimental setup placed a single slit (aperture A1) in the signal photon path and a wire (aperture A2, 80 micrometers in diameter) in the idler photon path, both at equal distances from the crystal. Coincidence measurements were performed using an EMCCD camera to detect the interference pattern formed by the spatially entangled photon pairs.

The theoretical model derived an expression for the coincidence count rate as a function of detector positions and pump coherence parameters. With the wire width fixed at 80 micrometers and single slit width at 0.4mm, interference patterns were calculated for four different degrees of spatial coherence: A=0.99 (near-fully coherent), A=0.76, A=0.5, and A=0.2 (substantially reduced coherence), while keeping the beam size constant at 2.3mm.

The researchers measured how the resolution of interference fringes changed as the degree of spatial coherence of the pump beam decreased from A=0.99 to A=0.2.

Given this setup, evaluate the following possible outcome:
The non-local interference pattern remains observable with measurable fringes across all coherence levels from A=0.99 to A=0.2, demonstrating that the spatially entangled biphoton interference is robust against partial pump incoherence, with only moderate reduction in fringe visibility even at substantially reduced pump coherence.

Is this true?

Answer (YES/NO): NO